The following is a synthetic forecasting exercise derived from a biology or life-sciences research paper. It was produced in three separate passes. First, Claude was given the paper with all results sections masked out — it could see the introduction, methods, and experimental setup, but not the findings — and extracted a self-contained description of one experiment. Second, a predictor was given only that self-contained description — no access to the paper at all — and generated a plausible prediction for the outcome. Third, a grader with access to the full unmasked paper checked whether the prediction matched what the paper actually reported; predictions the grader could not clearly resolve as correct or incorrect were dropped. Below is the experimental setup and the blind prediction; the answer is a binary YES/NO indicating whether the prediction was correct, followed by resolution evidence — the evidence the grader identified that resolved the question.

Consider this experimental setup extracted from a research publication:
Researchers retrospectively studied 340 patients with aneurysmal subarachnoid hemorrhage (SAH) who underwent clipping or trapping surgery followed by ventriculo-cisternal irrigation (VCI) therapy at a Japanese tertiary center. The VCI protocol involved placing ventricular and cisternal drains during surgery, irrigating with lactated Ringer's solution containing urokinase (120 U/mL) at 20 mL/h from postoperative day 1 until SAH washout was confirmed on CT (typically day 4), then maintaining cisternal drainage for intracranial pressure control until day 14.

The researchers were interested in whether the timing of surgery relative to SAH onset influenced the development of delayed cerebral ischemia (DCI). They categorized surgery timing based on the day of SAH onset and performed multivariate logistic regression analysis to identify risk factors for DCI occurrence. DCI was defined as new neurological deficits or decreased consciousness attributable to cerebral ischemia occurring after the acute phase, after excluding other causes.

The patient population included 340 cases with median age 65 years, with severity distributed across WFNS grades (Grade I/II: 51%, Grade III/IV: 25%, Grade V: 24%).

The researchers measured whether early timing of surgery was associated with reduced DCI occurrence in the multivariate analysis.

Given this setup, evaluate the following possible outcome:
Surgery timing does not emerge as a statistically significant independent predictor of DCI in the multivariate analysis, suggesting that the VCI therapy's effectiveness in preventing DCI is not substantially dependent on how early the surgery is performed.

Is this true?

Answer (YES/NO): NO